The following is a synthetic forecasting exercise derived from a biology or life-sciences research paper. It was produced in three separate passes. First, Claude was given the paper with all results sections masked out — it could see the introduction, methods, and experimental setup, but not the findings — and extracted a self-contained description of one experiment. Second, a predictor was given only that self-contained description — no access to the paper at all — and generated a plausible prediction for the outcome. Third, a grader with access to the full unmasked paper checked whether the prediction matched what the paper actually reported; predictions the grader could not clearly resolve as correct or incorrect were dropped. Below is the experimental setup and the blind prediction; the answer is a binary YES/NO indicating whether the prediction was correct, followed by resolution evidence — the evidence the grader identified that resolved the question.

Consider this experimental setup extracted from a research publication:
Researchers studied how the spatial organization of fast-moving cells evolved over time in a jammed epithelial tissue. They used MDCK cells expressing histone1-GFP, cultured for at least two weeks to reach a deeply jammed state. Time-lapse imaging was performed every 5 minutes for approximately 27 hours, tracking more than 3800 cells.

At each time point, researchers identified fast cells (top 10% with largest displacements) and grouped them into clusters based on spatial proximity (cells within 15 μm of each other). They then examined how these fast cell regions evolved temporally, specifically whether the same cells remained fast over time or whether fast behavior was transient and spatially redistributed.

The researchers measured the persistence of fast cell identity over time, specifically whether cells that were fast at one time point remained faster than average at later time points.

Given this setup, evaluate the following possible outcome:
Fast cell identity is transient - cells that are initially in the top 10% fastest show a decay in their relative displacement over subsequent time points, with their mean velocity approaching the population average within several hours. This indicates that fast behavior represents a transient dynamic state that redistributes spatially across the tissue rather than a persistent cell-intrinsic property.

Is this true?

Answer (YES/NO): NO